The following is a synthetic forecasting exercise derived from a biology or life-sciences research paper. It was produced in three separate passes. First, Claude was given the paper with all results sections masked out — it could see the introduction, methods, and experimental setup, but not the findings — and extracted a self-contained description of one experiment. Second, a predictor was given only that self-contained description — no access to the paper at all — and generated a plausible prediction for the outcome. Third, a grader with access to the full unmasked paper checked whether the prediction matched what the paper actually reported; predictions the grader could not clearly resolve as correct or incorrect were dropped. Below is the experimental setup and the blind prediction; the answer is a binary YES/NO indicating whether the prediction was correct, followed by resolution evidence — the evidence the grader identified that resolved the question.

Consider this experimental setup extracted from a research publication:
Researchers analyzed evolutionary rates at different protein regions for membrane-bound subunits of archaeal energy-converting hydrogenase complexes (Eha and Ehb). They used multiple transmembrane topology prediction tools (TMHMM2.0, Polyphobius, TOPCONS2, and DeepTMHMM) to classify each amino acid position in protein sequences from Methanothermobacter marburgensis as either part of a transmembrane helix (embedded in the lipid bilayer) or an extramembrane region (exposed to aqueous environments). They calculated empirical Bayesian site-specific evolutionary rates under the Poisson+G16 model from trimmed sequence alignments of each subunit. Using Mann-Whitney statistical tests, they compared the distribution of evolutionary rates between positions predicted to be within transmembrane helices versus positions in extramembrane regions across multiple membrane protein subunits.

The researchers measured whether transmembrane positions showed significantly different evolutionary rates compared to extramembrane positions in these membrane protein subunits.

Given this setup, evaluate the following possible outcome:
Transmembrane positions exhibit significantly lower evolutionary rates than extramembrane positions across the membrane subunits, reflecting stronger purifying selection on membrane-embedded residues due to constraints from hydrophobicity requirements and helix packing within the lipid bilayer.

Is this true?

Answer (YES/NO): NO